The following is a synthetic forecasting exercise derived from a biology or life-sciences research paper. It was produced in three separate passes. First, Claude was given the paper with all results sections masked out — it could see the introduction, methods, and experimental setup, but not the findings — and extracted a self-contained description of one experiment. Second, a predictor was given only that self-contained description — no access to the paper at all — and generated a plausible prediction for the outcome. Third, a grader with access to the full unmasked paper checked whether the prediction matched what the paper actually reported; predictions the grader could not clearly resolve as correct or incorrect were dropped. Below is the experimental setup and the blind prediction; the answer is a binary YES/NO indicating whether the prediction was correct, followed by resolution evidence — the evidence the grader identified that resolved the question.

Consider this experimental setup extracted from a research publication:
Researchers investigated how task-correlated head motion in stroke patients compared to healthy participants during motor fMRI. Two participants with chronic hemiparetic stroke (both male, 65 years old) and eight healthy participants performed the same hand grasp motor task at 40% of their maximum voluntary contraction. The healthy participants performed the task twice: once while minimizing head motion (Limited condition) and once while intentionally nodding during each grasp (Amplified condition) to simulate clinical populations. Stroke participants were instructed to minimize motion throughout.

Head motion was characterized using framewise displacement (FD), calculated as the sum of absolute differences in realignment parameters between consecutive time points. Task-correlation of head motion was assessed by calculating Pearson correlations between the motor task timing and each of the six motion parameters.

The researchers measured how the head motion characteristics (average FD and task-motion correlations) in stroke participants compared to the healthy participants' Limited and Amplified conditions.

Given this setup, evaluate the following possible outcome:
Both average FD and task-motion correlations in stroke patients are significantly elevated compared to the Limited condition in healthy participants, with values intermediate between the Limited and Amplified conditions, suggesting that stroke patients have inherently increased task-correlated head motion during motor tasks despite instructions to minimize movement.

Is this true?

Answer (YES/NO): NO